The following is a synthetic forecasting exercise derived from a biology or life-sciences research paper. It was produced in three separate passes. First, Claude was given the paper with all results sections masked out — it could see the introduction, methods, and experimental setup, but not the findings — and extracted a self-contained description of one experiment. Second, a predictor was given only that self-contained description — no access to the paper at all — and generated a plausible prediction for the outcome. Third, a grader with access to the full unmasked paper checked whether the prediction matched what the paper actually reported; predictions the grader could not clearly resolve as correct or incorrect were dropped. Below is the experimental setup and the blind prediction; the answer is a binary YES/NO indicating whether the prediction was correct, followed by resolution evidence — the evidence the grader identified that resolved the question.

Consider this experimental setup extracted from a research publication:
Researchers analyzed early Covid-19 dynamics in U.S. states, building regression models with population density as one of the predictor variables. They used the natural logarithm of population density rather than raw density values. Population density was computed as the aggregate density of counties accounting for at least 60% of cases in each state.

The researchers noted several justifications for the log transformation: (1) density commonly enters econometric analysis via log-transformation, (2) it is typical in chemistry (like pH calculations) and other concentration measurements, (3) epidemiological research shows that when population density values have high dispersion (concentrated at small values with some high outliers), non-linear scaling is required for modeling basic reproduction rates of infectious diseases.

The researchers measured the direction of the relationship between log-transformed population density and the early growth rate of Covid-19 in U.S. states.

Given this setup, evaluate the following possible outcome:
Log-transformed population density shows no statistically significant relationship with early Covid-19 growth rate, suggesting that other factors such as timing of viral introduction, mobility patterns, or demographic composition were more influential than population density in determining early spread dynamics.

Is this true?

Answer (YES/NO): NO